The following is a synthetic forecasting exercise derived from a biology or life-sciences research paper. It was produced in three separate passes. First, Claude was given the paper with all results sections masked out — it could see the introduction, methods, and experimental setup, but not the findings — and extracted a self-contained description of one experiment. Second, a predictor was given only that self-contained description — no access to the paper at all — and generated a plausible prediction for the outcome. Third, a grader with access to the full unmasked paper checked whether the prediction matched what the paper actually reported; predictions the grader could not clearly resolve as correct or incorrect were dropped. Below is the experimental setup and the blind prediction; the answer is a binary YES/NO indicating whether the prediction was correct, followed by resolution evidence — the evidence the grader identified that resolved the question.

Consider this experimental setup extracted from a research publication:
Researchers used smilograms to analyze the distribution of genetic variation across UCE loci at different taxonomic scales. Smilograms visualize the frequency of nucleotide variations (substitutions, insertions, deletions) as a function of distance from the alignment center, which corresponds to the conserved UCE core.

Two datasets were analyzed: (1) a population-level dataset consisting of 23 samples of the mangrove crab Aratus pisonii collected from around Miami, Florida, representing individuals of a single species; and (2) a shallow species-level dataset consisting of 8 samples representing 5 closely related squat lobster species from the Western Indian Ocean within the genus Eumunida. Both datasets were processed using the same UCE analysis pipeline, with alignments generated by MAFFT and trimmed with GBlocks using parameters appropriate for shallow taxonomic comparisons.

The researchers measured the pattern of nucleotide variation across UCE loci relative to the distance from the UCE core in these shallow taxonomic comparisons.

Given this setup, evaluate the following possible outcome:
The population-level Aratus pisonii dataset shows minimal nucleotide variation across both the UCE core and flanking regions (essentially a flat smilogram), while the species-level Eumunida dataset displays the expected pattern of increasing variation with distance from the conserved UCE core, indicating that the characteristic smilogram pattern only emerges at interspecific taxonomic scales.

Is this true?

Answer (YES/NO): NO